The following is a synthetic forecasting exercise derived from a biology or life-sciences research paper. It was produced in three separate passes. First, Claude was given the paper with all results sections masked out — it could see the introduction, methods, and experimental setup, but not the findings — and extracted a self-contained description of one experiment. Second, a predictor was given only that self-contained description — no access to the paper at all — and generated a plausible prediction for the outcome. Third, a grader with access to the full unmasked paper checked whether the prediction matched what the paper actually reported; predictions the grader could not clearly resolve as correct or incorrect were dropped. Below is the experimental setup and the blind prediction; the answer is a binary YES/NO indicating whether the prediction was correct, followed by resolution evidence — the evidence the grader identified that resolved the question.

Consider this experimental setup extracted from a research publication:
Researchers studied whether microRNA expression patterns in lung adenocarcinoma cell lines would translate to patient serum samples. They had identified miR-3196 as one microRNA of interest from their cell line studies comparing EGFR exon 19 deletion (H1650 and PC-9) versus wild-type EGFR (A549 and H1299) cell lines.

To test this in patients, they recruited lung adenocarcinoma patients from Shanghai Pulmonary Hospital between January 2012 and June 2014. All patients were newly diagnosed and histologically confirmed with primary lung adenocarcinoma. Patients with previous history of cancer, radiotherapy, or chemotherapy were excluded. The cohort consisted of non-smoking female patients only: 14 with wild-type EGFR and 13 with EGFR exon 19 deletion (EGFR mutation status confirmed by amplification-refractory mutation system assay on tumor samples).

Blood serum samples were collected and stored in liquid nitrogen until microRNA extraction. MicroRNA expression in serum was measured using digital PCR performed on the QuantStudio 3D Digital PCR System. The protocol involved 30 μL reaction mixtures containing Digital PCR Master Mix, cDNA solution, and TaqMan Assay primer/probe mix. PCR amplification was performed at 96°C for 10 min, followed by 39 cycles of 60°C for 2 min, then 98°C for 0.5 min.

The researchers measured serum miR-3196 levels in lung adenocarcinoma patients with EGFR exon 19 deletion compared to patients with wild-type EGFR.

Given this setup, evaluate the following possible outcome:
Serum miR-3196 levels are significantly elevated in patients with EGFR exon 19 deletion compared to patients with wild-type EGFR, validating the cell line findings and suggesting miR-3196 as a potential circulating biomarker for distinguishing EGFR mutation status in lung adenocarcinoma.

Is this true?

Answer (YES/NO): NO